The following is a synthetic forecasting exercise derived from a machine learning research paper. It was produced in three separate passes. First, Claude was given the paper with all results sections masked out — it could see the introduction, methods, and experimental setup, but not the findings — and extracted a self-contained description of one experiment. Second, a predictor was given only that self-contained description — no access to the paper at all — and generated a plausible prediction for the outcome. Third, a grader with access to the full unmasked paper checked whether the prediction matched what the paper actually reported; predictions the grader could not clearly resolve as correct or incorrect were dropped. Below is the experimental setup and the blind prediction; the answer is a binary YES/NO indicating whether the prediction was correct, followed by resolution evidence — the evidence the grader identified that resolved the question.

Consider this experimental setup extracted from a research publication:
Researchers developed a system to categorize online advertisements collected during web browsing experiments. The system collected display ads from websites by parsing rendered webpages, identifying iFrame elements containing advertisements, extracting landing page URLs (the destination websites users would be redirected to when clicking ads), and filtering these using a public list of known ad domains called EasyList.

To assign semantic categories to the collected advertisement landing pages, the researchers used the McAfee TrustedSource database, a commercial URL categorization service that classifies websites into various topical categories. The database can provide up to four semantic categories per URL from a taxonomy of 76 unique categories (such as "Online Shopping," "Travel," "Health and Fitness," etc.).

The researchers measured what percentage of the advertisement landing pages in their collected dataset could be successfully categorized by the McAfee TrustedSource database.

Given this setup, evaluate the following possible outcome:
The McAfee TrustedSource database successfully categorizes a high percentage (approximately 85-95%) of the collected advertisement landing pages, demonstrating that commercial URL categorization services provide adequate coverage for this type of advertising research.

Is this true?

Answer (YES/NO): NO